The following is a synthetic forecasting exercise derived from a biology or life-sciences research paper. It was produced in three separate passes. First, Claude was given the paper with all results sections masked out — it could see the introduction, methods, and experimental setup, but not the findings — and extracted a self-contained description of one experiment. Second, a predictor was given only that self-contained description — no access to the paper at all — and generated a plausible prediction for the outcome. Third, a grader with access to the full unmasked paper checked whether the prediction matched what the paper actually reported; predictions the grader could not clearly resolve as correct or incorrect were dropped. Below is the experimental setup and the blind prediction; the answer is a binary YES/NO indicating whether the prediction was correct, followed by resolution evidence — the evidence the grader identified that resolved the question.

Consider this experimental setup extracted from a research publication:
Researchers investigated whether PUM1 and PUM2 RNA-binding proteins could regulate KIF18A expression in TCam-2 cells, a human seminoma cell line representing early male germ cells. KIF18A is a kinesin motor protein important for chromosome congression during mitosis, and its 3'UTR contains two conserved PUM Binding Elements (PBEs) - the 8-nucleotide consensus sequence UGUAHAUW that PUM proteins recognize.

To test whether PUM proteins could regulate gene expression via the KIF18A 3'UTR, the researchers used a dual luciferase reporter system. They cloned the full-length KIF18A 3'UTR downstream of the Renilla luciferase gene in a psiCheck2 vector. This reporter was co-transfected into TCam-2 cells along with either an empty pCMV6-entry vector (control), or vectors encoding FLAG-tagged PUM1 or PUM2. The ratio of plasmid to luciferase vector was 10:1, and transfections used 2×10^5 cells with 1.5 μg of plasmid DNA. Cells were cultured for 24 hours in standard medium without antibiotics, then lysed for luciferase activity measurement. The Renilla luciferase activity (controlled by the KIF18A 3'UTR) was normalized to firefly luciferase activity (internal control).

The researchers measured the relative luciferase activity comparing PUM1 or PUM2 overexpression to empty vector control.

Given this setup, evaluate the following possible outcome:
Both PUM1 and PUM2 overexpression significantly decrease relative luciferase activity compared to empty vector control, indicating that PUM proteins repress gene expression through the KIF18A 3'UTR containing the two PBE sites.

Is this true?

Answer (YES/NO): YES